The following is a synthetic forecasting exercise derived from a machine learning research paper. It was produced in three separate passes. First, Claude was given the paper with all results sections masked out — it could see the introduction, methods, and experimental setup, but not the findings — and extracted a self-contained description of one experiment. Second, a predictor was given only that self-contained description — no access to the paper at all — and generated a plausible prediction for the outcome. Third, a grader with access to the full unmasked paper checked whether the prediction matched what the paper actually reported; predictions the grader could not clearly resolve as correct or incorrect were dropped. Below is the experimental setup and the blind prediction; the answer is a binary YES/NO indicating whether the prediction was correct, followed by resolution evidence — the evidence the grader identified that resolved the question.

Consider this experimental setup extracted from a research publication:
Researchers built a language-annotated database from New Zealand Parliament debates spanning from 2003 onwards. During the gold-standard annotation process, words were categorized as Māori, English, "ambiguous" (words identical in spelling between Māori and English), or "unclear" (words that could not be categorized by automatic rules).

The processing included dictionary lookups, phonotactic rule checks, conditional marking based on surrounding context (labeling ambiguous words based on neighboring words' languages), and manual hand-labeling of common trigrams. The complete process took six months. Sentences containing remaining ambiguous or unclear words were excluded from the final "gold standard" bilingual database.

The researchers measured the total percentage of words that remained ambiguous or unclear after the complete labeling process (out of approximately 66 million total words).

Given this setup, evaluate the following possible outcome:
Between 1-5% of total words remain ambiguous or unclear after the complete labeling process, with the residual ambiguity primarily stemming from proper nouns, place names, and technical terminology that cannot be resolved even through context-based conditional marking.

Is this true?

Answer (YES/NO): NO